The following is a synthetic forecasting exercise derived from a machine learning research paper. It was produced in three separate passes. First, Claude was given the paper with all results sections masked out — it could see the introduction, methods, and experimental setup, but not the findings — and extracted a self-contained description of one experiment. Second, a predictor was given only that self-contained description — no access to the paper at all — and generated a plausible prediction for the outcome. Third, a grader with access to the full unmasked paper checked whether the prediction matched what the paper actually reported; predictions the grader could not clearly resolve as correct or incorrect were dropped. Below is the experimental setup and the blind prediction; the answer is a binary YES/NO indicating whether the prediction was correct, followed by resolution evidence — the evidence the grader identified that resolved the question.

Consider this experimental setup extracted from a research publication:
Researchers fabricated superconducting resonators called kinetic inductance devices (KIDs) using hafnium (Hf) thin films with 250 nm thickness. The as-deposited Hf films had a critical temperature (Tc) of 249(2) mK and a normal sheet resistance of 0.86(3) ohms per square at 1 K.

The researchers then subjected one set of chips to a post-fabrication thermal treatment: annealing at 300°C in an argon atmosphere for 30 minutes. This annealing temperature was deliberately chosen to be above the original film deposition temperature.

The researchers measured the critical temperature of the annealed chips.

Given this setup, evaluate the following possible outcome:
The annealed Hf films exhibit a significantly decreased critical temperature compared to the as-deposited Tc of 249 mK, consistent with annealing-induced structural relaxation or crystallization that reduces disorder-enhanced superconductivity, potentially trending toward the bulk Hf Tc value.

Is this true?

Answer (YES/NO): YES